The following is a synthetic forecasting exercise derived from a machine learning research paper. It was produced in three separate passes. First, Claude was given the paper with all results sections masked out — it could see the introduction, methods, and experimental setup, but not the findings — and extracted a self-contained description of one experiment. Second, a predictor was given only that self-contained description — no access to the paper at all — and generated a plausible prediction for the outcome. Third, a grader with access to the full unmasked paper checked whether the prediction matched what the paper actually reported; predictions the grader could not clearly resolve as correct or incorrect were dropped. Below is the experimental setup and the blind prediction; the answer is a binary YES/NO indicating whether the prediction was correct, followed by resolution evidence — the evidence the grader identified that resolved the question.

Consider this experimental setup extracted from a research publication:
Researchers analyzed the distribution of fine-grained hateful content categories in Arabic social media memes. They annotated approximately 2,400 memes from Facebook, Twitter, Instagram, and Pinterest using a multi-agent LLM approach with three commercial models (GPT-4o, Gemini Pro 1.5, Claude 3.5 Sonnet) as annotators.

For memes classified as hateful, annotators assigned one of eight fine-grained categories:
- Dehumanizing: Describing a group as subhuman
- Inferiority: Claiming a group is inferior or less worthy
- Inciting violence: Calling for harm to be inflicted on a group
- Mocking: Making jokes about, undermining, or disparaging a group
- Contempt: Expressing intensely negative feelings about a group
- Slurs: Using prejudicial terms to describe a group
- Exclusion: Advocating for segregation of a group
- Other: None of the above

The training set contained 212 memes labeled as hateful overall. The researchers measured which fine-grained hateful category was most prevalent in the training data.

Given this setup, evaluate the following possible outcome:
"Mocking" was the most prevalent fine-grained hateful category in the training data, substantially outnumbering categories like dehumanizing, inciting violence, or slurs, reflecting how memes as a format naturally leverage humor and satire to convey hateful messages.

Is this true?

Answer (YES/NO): YES